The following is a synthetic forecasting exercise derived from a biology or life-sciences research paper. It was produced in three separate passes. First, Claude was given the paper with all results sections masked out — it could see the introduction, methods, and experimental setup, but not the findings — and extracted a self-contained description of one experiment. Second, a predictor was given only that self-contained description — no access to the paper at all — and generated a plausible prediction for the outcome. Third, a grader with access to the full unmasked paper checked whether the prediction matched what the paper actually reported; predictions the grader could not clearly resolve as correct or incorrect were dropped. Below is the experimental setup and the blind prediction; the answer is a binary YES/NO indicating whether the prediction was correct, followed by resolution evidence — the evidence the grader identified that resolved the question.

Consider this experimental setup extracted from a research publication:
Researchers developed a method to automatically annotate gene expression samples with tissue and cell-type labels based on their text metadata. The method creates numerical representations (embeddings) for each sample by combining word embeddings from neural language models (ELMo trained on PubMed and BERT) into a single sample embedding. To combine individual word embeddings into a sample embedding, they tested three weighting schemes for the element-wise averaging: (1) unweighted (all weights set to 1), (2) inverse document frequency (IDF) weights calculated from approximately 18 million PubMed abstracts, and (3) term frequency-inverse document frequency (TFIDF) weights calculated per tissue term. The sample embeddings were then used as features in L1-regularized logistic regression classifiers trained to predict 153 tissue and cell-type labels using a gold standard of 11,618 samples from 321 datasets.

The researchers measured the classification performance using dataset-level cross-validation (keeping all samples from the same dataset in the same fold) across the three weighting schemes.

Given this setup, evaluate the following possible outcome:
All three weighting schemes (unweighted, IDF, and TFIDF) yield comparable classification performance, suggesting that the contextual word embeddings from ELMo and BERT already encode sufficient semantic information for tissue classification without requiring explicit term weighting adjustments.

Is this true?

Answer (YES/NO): YES